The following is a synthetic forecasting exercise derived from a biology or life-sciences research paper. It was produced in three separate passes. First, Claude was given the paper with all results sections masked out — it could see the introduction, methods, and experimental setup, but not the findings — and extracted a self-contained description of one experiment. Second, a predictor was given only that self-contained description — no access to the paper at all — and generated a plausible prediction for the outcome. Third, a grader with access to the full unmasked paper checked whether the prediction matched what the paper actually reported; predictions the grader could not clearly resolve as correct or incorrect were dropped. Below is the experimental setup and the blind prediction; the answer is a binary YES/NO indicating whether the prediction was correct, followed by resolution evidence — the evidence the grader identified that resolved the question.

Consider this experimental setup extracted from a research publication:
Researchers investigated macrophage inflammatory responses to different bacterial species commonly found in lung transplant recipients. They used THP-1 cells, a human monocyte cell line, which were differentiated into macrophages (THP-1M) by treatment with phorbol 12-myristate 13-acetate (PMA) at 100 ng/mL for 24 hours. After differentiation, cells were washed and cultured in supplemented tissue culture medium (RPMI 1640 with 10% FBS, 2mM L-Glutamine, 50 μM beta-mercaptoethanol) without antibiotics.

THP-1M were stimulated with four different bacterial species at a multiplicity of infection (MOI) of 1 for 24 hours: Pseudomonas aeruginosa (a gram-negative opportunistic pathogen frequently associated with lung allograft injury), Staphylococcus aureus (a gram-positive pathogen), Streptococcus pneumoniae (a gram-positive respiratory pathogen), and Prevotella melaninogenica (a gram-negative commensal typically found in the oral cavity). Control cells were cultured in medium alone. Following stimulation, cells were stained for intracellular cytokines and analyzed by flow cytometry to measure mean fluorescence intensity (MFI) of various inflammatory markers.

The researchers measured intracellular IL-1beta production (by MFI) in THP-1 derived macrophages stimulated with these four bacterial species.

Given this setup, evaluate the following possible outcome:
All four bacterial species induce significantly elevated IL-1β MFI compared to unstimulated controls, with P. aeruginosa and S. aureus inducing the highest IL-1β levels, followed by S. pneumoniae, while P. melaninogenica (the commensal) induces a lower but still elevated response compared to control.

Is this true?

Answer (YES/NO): NO